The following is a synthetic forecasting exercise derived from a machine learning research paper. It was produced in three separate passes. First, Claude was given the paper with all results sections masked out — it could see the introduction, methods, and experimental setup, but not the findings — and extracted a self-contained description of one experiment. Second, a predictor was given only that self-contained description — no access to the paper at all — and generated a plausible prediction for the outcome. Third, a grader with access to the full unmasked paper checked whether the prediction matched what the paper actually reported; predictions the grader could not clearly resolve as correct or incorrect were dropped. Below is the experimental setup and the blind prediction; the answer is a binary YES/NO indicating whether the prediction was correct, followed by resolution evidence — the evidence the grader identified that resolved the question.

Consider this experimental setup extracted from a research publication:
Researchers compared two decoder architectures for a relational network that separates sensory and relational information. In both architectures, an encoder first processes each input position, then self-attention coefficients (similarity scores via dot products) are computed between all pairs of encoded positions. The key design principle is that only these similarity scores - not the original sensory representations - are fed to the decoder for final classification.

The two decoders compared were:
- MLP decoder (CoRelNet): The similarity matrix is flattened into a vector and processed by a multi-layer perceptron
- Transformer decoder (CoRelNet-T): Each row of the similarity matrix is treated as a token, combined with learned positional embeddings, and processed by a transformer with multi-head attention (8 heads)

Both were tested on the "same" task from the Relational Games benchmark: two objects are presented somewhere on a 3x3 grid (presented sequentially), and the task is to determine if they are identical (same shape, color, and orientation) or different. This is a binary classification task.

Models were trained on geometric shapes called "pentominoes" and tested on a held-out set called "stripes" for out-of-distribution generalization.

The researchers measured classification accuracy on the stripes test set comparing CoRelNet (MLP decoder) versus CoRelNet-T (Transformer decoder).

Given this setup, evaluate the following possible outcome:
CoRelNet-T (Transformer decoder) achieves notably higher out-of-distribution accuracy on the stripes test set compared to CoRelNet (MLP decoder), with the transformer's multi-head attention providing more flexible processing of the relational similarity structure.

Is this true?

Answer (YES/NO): YES